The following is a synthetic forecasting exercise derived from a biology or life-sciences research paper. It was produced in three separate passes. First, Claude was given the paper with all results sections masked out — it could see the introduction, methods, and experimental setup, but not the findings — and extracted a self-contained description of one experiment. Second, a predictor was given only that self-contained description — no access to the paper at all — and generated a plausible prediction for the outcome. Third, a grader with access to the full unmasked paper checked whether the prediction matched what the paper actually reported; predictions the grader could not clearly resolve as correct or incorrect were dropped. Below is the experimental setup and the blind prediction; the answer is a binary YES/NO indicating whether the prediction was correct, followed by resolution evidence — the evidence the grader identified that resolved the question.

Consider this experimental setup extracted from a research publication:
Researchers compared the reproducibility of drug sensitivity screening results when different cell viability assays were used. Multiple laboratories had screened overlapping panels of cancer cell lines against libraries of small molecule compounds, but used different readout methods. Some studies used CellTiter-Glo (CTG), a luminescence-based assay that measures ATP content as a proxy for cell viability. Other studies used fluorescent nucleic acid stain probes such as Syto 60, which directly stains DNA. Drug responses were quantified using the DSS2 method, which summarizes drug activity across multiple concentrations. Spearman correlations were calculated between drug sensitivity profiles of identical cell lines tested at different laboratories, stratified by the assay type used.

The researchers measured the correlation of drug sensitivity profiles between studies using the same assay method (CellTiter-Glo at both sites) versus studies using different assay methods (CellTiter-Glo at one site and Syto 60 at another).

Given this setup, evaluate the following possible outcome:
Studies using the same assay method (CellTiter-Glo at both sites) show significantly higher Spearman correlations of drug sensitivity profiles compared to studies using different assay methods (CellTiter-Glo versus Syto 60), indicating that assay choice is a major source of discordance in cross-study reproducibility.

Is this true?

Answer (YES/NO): YES